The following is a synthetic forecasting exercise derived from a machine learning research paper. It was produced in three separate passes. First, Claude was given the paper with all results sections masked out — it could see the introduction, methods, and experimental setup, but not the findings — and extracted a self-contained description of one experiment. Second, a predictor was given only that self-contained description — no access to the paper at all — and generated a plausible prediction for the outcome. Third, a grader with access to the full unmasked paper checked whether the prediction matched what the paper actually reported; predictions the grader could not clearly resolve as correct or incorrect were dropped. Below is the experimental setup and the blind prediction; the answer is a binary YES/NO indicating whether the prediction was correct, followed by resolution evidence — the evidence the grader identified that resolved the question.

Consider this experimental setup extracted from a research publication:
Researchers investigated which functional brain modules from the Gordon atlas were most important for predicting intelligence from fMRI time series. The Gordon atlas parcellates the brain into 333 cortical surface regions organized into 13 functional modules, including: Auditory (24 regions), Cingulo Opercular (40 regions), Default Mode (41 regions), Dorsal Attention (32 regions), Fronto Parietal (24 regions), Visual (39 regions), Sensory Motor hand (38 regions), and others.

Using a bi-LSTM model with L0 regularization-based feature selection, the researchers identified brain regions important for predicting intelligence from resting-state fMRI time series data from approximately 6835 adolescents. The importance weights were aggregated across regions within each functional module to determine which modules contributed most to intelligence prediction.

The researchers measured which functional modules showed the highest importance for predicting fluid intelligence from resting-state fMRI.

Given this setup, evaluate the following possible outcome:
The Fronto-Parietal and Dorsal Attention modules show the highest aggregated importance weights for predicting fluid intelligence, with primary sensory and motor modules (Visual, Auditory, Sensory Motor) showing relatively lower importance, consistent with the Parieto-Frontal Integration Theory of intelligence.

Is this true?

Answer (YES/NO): NO